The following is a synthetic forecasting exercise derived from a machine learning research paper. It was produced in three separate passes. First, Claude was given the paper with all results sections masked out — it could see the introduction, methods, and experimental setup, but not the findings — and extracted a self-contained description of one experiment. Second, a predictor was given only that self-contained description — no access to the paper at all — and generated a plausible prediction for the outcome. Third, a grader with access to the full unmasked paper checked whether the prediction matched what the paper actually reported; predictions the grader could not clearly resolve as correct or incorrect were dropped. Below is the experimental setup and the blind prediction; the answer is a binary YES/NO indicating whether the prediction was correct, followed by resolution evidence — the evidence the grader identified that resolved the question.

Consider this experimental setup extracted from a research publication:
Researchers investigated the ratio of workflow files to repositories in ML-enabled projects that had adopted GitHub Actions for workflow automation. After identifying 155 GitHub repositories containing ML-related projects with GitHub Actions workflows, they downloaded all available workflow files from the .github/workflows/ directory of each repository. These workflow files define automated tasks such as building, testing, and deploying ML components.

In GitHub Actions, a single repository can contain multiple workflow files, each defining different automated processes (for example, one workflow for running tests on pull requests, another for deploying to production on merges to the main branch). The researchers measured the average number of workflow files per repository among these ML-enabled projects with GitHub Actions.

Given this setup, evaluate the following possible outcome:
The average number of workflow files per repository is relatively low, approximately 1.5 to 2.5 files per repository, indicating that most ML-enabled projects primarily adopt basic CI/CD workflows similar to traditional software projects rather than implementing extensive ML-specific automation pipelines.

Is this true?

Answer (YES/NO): NO